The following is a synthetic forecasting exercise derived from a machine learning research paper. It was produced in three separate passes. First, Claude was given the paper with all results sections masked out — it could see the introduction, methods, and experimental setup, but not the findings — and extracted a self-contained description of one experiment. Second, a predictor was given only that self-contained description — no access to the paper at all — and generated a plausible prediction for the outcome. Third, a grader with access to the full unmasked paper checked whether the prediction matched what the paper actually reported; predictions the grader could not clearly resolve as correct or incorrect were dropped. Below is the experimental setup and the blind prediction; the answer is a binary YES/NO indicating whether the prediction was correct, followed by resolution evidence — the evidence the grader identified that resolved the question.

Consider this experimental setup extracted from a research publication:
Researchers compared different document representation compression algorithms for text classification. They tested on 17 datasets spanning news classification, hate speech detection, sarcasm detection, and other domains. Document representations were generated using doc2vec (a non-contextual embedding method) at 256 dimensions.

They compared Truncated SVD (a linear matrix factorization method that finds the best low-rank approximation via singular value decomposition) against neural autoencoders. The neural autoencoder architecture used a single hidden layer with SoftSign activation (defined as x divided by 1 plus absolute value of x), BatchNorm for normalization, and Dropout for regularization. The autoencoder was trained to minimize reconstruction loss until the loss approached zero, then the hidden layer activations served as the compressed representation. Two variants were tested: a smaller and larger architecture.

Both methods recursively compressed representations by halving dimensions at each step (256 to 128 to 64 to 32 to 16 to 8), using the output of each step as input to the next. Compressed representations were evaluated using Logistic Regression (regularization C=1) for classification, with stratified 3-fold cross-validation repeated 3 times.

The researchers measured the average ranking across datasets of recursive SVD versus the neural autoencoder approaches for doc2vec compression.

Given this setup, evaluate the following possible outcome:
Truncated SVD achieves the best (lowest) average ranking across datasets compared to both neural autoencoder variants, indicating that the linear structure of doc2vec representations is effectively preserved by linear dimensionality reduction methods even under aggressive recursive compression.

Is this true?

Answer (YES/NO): YES